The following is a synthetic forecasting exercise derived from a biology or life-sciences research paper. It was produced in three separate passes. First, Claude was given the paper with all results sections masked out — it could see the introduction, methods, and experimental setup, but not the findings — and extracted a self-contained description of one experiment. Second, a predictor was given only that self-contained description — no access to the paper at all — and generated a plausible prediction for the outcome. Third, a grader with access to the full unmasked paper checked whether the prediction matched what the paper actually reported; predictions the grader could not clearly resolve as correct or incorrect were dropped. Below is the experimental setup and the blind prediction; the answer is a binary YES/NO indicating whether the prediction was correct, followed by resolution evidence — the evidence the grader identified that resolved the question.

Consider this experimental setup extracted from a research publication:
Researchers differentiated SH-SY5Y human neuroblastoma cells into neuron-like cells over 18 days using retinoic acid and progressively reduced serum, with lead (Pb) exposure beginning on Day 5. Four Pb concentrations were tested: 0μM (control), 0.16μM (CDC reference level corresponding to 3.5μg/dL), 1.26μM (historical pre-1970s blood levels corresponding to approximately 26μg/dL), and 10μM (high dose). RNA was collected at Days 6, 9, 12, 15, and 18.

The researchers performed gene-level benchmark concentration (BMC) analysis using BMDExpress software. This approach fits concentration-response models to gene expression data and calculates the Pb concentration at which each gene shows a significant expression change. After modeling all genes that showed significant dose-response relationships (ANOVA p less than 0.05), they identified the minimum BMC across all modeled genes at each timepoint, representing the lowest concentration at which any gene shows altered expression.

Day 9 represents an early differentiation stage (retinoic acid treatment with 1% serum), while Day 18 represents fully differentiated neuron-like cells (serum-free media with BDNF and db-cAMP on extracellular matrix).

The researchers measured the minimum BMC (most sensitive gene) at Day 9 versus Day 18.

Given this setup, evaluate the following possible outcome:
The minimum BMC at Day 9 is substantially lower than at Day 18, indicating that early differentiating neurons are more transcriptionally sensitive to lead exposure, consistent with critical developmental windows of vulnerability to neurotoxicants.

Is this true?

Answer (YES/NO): NO